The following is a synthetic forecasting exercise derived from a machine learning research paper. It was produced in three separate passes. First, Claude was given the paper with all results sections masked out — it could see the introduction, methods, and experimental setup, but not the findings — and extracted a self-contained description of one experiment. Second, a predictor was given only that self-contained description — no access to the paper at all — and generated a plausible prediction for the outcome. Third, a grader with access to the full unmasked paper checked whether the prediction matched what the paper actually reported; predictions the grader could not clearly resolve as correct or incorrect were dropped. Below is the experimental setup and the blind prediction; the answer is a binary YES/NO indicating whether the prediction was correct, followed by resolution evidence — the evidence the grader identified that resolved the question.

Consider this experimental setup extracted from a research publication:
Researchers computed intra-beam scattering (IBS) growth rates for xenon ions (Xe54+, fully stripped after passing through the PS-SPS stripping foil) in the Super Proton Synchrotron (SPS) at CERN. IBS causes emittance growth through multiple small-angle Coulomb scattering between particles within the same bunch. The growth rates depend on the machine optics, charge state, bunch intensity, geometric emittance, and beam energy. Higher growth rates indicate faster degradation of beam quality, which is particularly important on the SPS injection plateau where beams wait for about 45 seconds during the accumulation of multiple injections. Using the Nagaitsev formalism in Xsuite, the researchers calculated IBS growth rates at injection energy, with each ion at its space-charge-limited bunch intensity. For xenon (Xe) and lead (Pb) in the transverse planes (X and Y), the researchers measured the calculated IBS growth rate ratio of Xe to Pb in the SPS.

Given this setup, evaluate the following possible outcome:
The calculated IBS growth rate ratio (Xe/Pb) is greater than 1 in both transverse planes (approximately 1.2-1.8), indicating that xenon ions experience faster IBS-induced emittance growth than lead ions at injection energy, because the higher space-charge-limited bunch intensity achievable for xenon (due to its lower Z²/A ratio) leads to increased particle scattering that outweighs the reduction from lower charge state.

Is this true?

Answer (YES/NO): NO